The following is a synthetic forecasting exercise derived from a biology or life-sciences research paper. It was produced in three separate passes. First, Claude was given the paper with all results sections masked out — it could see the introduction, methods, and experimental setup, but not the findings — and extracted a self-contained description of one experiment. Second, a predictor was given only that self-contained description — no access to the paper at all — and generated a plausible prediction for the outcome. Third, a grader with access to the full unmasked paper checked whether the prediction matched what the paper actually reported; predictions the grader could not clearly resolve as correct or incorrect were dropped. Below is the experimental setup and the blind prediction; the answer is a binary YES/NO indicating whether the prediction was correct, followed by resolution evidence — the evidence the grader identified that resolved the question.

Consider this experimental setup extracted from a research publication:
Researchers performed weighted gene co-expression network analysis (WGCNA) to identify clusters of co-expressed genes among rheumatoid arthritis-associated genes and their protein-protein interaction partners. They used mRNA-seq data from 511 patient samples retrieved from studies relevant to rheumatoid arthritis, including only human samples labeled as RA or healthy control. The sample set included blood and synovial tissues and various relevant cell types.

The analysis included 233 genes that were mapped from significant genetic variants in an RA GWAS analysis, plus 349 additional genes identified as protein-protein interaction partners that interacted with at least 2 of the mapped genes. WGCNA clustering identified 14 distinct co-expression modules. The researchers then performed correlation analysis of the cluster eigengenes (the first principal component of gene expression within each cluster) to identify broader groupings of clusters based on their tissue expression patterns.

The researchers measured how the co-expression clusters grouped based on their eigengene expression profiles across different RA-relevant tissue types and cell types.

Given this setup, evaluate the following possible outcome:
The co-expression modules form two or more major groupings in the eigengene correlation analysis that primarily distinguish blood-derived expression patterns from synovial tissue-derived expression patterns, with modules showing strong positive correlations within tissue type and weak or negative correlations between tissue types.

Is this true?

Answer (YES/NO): NO